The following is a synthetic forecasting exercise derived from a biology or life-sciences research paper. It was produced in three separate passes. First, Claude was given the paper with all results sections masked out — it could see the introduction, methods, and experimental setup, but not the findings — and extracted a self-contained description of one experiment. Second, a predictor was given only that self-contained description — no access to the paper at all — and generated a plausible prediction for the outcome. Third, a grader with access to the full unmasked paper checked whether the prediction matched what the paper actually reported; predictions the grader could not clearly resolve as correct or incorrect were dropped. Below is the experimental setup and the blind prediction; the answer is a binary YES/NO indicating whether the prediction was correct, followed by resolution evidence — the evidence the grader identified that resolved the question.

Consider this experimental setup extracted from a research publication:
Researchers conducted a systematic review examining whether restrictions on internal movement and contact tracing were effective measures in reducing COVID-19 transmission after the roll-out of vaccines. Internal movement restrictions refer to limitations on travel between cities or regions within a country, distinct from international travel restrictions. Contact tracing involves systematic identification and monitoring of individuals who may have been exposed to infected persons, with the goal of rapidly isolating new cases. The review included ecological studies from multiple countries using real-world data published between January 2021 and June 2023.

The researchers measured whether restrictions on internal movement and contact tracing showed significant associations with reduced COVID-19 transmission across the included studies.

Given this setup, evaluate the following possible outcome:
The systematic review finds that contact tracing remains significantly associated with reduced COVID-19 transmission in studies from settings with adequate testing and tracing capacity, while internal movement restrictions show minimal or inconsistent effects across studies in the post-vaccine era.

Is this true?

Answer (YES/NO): NO